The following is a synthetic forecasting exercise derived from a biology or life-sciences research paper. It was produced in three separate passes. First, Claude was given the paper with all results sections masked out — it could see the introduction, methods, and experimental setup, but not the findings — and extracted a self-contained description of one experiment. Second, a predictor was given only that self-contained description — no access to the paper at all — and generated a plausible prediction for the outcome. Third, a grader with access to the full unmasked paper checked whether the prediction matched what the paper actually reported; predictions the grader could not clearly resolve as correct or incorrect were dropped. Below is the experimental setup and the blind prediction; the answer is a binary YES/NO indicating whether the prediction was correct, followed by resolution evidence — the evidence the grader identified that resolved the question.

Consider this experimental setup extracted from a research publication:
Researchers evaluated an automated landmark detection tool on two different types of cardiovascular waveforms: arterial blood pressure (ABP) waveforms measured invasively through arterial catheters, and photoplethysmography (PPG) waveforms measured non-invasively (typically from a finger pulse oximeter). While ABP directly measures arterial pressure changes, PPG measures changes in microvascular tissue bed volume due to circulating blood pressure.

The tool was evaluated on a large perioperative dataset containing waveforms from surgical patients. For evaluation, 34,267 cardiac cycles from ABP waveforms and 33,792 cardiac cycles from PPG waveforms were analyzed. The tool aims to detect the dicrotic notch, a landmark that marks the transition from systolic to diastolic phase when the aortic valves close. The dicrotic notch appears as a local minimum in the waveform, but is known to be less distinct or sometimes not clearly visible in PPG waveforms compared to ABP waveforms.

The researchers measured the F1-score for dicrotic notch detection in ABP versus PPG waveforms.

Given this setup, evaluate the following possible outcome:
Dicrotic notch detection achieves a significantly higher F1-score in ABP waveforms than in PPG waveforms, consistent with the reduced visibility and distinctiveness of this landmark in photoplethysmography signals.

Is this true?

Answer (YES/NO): NO